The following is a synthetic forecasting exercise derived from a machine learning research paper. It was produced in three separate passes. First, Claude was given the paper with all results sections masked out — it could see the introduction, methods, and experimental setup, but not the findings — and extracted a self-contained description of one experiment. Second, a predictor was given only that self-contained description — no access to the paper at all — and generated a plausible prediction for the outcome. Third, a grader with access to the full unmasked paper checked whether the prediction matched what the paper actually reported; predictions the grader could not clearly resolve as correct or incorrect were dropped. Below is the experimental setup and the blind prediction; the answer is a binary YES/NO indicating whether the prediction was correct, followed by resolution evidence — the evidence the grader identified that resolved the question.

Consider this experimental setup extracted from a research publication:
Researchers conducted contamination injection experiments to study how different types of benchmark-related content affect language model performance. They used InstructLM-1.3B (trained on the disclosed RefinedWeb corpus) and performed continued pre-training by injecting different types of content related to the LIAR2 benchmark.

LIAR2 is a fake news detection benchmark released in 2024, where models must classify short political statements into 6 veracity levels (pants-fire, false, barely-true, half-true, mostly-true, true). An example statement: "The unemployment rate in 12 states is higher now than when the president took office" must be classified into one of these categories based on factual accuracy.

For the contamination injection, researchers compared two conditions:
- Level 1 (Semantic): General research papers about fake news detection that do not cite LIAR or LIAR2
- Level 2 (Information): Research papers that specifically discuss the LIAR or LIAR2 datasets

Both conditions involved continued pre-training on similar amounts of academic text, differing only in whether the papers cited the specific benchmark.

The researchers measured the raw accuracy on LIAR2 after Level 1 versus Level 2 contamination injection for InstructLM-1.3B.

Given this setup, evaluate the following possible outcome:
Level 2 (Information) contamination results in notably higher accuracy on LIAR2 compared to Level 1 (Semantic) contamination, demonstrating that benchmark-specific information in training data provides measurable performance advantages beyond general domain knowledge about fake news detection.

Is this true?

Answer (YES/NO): NO